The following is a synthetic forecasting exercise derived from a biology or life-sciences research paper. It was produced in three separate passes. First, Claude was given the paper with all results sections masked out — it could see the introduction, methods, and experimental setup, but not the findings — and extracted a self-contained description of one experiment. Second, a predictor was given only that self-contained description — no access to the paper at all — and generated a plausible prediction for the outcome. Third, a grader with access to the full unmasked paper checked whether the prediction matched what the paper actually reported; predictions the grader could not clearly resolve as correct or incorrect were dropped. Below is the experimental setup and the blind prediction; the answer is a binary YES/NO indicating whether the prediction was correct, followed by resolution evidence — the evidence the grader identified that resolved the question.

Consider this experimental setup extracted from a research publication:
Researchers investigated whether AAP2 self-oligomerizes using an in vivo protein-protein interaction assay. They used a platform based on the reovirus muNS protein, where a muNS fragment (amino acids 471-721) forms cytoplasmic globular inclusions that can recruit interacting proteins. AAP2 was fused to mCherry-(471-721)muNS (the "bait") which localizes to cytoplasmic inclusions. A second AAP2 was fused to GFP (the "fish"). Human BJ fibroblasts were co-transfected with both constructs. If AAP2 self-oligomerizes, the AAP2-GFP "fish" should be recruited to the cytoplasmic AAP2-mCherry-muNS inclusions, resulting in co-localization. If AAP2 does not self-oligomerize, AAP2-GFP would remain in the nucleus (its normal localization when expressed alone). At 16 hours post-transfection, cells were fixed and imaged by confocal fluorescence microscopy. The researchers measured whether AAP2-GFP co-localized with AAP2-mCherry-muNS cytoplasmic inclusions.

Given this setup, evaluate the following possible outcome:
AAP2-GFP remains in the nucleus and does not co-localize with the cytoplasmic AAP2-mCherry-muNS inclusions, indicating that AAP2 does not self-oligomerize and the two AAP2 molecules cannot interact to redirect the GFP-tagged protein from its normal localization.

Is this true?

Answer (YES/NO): NO